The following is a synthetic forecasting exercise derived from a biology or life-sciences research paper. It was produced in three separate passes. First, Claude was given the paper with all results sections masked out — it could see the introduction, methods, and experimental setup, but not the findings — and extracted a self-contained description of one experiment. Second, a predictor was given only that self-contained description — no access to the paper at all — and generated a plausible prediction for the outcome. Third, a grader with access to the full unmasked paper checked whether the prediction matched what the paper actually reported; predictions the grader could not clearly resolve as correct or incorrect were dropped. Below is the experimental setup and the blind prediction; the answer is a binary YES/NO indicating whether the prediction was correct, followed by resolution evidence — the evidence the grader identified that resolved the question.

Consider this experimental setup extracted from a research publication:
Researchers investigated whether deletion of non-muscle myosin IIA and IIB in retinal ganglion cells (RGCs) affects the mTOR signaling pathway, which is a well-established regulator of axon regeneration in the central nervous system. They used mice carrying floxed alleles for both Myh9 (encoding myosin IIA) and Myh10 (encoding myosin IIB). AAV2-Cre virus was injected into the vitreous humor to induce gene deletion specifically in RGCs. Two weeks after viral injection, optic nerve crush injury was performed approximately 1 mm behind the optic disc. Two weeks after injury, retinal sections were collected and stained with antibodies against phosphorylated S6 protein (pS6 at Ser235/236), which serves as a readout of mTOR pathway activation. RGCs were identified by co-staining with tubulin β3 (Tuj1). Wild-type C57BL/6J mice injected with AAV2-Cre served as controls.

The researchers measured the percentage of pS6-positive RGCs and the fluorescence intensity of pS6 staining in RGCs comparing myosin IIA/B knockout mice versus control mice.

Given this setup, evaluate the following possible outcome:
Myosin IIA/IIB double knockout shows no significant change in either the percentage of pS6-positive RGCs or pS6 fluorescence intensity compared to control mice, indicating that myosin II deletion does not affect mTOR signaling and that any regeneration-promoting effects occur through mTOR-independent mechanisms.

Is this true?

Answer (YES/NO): NO